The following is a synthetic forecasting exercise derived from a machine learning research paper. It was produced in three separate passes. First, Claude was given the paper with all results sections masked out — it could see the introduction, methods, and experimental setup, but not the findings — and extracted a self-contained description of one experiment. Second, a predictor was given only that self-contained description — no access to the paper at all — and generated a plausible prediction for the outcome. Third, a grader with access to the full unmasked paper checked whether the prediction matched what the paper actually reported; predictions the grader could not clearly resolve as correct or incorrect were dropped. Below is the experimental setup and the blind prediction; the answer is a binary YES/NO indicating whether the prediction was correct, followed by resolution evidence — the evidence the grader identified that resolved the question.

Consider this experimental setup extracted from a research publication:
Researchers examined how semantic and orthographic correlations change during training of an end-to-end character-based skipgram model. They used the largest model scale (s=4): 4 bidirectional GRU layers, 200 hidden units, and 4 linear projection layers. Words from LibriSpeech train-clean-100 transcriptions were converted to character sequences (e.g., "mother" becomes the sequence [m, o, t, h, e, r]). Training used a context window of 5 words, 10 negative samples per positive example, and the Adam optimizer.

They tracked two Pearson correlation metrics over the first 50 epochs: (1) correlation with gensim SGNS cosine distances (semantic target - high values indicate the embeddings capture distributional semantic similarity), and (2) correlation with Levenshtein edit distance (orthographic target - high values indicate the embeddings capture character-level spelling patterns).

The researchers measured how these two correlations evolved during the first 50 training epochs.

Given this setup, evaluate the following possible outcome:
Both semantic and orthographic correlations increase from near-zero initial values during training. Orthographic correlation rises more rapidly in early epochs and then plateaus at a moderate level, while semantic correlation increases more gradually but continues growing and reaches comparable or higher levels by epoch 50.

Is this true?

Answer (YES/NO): NO